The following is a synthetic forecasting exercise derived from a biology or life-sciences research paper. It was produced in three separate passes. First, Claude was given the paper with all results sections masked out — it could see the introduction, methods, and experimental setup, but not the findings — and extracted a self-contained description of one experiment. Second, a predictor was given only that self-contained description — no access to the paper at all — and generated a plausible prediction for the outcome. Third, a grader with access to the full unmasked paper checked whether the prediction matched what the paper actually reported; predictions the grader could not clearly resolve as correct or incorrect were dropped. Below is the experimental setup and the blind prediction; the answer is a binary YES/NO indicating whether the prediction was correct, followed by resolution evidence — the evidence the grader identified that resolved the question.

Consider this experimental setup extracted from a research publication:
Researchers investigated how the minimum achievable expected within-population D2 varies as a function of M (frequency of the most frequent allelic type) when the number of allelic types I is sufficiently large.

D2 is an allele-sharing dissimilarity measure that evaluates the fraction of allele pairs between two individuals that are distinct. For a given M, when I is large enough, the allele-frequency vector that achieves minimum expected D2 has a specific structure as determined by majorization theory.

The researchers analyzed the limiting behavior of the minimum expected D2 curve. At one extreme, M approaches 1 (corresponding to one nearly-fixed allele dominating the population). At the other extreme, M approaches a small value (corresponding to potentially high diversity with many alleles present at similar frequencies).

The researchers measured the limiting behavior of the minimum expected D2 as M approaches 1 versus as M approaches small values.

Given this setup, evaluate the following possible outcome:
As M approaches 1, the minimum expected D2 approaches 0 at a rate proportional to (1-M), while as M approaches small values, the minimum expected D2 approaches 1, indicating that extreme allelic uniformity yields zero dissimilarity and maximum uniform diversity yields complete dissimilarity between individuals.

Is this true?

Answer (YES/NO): YES